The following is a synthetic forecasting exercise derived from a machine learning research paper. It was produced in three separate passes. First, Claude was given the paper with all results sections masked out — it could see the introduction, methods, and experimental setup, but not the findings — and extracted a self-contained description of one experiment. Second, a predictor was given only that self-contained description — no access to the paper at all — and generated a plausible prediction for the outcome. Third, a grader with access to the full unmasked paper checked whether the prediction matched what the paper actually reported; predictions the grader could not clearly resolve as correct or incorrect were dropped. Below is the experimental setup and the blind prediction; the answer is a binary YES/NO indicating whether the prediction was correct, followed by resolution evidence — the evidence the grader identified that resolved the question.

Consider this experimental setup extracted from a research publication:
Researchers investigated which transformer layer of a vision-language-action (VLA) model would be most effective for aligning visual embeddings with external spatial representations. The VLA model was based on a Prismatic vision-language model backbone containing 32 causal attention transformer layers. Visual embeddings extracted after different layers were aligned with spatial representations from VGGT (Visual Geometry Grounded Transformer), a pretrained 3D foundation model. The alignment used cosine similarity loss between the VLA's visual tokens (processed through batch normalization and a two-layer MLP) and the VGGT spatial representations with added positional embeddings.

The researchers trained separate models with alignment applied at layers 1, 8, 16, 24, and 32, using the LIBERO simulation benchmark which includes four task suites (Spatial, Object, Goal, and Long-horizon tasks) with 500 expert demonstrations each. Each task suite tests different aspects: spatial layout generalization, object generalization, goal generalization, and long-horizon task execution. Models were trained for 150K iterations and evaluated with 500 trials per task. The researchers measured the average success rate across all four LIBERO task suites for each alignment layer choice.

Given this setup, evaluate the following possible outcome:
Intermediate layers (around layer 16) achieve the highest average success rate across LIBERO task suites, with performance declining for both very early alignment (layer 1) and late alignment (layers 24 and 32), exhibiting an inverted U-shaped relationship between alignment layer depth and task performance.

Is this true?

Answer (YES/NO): NO